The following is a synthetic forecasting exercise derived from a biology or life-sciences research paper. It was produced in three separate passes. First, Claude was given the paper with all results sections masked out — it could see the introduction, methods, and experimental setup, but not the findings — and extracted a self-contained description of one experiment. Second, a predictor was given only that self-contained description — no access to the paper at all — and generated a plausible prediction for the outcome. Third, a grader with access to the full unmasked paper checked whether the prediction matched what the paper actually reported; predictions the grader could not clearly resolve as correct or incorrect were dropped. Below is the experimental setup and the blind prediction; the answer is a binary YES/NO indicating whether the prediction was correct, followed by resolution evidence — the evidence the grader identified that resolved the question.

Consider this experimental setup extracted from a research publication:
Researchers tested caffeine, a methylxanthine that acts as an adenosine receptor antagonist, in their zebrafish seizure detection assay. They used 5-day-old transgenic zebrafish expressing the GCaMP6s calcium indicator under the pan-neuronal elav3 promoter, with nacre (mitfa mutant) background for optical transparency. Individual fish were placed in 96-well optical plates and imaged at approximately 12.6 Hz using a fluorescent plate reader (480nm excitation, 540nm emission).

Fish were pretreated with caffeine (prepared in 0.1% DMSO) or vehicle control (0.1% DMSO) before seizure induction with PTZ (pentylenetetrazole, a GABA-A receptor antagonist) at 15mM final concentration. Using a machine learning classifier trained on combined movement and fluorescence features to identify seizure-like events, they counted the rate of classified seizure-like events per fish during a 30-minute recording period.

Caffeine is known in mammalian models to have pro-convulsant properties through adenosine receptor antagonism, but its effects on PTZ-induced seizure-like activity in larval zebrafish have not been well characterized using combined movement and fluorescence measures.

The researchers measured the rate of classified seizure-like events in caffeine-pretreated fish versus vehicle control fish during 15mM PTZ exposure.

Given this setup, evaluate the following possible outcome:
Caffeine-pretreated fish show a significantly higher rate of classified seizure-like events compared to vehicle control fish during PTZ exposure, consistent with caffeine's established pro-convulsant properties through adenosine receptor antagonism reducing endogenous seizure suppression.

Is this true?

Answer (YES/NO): NO